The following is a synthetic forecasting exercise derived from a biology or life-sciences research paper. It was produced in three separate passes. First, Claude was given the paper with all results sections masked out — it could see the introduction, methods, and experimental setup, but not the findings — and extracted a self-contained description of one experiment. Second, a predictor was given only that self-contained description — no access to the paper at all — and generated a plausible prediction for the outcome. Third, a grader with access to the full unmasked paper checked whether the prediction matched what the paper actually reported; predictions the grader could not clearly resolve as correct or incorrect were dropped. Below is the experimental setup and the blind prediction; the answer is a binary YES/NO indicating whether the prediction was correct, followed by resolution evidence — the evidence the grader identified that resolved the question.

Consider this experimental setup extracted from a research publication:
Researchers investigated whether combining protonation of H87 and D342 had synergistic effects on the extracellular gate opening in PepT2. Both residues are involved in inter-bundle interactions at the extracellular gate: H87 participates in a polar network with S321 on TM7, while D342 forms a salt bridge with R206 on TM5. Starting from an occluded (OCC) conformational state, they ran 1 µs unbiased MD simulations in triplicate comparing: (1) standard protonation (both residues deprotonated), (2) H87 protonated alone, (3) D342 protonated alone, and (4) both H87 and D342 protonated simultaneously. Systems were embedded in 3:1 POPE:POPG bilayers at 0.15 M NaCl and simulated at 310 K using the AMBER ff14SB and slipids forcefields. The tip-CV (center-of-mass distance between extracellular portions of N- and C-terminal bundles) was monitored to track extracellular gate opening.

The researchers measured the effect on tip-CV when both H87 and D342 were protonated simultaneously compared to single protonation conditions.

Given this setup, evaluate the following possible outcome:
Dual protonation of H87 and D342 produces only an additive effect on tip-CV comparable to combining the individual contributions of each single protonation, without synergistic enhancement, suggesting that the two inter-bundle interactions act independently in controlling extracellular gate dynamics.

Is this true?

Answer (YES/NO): YES